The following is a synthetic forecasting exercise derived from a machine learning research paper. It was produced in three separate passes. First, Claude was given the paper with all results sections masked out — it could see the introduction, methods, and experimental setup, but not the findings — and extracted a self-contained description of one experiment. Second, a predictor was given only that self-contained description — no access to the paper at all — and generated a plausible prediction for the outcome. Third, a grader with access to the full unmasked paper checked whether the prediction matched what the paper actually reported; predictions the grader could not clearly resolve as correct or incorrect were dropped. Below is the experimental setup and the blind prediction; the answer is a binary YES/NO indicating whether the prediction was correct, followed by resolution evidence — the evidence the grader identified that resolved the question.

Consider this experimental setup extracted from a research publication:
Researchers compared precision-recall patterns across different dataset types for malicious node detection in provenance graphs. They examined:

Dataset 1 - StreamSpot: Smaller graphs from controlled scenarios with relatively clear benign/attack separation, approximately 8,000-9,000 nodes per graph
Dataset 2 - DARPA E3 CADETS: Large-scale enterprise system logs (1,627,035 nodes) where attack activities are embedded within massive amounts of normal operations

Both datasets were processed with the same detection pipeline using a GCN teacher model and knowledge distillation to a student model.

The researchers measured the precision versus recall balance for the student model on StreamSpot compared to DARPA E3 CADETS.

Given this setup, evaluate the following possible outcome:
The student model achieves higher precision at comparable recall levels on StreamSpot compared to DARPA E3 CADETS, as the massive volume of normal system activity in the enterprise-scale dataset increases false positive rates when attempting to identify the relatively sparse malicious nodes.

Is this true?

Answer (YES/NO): YES